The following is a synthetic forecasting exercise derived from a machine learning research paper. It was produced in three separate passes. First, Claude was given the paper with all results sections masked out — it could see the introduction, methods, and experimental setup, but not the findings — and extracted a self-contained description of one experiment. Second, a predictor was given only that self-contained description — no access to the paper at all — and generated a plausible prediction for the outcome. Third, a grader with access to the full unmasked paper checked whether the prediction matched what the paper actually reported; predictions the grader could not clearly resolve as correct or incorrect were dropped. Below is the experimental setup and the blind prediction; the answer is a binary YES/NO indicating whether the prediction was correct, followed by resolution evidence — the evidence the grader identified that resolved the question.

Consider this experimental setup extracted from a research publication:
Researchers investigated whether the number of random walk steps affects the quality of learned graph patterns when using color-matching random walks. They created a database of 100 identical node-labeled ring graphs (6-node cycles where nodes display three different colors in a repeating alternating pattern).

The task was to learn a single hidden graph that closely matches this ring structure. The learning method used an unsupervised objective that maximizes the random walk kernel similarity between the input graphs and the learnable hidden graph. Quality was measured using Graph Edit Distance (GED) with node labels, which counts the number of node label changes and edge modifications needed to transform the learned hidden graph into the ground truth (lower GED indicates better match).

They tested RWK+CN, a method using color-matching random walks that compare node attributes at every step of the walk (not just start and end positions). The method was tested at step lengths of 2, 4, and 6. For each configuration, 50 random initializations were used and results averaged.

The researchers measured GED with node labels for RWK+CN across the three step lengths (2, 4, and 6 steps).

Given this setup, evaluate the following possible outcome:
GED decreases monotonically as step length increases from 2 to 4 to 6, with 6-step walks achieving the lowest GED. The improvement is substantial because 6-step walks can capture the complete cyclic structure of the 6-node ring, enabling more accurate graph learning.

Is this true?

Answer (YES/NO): NO